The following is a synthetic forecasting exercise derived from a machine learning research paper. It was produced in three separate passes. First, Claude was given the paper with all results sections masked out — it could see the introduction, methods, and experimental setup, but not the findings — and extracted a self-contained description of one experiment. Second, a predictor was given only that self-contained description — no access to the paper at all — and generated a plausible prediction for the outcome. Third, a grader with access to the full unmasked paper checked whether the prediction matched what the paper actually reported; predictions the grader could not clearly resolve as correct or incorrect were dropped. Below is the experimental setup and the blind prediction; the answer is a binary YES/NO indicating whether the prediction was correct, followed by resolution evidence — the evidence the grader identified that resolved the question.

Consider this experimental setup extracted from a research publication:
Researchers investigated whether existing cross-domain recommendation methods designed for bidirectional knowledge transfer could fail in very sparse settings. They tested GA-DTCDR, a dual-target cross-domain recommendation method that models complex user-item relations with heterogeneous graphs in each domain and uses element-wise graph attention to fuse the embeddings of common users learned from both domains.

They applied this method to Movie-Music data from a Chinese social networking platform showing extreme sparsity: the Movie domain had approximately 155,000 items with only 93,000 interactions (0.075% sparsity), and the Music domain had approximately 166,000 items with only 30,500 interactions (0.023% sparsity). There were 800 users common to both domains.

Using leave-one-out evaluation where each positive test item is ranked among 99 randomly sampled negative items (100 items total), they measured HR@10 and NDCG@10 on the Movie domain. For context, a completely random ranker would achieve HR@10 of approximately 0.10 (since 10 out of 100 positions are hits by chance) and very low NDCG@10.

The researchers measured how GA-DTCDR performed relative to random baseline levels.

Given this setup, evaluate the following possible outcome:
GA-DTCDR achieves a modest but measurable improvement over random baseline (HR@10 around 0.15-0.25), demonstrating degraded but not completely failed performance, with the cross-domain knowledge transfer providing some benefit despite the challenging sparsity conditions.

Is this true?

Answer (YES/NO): NO